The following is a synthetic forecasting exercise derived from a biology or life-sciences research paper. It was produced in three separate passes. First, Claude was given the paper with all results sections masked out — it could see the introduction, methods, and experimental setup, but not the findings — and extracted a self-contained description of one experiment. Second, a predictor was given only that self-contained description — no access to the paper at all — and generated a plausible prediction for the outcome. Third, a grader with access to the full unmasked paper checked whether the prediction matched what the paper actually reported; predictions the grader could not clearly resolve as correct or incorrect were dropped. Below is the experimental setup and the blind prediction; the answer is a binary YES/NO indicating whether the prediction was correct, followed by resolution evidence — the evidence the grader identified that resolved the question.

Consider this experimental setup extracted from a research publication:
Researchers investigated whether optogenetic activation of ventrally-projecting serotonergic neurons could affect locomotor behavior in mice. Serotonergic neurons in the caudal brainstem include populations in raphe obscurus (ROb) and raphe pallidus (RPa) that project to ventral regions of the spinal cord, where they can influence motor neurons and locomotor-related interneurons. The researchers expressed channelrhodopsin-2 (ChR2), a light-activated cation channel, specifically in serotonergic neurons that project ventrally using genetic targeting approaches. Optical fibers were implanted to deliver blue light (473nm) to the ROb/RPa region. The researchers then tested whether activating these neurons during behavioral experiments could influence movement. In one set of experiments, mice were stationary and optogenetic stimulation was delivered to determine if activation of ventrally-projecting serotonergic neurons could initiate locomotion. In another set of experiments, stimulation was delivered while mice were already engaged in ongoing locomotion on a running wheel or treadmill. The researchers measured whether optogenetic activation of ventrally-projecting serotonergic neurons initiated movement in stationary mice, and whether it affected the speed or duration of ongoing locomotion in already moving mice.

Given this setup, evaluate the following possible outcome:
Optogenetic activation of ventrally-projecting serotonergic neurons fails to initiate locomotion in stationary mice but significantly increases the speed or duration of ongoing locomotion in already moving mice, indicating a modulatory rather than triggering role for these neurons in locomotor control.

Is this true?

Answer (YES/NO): YES